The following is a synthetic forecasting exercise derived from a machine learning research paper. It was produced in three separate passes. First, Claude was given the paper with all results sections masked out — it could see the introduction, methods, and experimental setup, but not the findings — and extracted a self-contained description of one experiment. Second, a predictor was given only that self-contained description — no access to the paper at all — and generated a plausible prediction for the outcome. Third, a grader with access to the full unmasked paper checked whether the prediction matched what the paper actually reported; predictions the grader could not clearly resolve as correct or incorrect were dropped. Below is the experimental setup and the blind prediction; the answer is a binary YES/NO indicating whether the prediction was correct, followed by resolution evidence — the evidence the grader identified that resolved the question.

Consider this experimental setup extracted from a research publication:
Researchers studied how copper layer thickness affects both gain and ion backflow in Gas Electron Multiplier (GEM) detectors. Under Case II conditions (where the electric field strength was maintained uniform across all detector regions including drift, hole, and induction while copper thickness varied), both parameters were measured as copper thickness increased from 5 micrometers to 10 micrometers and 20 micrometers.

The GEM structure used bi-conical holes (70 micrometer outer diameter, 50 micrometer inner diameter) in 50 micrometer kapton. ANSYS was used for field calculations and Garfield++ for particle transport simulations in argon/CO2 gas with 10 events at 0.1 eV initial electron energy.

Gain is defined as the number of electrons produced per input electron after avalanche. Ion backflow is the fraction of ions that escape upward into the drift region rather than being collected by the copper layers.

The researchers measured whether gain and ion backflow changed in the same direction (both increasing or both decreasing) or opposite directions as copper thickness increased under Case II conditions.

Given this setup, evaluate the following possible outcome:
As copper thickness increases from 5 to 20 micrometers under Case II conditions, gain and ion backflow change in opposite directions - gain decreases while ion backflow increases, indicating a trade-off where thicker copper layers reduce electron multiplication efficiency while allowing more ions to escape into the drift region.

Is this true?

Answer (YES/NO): NO